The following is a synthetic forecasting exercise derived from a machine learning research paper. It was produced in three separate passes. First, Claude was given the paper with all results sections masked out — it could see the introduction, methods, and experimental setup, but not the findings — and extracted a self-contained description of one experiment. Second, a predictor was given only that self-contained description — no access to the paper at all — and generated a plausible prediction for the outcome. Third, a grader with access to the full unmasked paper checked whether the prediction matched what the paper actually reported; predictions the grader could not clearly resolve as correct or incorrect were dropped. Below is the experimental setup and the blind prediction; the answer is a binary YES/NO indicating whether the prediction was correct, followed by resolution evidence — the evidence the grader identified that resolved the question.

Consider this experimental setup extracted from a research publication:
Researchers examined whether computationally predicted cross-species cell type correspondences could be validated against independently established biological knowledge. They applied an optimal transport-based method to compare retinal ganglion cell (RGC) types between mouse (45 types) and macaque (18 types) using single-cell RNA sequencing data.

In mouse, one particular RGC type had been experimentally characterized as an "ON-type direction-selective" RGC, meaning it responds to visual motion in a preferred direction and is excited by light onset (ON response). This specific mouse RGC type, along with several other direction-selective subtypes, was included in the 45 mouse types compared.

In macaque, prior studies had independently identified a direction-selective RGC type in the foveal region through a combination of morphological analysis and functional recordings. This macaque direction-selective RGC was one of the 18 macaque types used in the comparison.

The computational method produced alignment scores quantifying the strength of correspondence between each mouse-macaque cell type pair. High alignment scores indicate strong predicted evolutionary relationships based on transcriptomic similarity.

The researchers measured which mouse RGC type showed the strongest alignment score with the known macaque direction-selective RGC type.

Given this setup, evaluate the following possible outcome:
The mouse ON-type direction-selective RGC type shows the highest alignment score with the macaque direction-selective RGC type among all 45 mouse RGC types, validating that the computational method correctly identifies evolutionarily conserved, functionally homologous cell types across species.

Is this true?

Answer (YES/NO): YES